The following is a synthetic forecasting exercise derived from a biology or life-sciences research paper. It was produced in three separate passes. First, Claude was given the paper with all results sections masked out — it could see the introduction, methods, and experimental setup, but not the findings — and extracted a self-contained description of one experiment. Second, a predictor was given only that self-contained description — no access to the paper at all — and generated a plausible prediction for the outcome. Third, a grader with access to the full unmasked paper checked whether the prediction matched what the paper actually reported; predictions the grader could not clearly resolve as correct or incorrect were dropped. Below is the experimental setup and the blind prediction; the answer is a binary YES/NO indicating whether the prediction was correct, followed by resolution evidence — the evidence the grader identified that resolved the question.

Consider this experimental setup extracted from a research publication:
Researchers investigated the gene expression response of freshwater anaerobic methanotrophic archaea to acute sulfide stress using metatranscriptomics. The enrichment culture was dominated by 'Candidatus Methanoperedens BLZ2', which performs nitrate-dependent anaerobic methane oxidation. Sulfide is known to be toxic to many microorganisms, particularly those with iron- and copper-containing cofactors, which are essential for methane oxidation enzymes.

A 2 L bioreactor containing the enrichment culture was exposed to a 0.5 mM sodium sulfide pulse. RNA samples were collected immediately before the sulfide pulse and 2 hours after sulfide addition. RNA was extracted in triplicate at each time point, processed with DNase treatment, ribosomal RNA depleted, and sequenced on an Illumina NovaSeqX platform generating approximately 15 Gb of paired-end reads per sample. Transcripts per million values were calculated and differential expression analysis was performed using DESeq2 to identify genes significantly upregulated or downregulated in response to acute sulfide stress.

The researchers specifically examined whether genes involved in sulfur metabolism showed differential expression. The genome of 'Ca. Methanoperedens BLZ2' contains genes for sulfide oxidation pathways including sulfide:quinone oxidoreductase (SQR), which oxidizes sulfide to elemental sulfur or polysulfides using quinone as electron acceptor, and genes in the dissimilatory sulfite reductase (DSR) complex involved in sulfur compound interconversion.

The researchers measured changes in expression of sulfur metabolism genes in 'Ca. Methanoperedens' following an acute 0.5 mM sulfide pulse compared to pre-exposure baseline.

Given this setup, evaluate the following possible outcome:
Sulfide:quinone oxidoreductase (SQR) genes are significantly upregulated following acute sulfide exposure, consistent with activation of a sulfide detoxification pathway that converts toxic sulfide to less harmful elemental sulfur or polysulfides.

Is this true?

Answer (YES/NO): NO